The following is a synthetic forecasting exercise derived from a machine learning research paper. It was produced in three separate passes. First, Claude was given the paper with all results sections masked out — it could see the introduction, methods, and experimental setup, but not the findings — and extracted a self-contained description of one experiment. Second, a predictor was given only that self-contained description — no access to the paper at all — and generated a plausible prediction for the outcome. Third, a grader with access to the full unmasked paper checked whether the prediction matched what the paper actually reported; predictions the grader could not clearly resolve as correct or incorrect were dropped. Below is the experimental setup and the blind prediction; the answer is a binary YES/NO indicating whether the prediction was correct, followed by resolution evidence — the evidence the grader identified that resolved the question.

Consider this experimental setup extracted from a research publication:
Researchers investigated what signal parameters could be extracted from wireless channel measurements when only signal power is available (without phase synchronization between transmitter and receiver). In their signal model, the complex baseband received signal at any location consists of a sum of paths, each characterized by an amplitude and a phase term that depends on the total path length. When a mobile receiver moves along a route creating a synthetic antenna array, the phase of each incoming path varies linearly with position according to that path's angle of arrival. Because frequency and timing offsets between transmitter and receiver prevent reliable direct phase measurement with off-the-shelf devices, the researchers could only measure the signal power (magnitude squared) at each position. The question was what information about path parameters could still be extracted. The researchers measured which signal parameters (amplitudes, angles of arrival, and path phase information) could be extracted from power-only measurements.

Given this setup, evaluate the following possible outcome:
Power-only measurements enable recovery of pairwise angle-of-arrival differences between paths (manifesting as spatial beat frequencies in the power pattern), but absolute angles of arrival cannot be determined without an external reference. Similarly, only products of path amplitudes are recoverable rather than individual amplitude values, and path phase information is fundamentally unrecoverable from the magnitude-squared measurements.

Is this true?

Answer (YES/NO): NO